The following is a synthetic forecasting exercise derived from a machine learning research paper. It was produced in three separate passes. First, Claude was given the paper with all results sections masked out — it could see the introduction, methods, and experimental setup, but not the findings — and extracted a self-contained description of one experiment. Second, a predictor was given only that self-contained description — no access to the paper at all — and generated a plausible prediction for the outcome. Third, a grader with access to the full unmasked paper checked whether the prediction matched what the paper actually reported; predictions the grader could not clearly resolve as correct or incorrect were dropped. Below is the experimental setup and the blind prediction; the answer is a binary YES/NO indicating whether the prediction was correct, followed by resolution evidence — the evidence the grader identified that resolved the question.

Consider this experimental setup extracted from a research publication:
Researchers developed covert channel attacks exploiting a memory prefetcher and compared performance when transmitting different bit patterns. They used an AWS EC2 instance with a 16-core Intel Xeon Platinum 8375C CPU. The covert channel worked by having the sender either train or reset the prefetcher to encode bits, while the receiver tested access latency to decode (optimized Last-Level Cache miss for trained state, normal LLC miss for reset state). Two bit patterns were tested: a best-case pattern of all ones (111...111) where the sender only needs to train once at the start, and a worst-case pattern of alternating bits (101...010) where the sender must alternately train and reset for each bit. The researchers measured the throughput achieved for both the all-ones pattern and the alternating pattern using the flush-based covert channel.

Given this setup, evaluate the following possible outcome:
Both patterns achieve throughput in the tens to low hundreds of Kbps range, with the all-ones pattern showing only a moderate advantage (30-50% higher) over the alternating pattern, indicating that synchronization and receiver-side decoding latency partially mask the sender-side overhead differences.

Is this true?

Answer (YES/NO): NO